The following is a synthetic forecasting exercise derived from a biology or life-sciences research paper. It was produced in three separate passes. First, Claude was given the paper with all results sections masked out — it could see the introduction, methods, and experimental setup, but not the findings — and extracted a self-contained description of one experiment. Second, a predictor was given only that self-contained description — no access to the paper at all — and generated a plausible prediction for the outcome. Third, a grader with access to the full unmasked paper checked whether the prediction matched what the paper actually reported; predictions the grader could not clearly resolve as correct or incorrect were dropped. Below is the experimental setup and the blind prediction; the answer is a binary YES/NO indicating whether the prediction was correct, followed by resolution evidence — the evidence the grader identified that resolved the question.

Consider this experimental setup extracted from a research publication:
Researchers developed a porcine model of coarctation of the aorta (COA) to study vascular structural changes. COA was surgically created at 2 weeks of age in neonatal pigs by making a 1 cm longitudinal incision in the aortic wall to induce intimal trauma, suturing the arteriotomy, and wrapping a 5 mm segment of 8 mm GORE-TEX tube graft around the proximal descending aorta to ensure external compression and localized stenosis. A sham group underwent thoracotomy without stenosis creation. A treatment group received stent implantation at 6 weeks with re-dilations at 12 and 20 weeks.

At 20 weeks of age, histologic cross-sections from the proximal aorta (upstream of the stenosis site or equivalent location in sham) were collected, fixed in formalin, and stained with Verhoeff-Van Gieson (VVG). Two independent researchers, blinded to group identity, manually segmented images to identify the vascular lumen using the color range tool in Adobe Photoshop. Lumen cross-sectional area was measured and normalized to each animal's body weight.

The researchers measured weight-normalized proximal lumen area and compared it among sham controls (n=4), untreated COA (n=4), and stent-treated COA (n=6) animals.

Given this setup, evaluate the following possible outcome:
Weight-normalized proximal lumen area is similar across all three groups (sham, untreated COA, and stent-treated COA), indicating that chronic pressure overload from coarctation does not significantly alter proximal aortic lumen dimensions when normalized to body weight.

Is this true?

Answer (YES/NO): YES